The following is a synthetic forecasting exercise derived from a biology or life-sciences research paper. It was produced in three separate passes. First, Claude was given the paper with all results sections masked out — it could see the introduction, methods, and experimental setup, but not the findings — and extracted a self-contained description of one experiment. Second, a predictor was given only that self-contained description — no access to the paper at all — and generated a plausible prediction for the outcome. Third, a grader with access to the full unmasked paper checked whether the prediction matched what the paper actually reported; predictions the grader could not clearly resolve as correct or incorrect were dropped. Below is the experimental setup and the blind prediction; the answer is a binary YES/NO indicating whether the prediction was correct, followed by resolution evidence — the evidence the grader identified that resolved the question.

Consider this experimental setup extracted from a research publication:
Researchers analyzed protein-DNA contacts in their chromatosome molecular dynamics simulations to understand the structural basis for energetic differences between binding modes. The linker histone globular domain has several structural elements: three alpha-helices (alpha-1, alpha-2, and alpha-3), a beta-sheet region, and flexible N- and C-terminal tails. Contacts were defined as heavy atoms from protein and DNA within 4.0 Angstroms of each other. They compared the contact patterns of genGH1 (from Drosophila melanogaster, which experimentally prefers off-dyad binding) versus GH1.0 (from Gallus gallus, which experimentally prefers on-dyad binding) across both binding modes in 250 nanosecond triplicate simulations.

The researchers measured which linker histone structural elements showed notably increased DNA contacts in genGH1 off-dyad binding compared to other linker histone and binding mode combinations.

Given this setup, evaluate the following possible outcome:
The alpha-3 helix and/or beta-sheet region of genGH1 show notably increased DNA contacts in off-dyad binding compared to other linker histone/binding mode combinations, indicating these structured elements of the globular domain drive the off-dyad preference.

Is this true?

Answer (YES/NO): YES